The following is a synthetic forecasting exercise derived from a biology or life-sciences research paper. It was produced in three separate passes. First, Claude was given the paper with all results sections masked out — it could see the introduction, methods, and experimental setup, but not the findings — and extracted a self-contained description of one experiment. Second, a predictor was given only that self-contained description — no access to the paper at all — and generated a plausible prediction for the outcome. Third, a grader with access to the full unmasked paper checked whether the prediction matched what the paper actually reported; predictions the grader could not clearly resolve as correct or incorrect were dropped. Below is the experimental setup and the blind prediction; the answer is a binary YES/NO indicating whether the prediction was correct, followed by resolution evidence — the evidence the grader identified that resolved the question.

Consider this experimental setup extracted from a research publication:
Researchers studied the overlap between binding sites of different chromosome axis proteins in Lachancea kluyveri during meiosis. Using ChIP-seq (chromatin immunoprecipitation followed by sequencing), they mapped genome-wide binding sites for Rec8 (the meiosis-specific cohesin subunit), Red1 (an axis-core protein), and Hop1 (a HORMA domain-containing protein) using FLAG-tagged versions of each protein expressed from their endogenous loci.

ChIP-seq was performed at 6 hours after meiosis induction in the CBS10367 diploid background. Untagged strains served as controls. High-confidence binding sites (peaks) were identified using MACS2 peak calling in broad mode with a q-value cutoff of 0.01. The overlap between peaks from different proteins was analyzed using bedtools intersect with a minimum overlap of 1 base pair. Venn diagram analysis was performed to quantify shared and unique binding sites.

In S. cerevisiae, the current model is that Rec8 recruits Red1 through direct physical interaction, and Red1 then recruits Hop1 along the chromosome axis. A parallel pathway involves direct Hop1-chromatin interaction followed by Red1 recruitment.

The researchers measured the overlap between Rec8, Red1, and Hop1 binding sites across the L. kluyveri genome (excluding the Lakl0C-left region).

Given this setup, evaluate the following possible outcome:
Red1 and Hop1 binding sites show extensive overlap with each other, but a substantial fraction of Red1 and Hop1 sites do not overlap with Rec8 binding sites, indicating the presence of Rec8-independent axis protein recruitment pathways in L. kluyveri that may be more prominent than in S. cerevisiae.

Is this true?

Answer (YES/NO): NO